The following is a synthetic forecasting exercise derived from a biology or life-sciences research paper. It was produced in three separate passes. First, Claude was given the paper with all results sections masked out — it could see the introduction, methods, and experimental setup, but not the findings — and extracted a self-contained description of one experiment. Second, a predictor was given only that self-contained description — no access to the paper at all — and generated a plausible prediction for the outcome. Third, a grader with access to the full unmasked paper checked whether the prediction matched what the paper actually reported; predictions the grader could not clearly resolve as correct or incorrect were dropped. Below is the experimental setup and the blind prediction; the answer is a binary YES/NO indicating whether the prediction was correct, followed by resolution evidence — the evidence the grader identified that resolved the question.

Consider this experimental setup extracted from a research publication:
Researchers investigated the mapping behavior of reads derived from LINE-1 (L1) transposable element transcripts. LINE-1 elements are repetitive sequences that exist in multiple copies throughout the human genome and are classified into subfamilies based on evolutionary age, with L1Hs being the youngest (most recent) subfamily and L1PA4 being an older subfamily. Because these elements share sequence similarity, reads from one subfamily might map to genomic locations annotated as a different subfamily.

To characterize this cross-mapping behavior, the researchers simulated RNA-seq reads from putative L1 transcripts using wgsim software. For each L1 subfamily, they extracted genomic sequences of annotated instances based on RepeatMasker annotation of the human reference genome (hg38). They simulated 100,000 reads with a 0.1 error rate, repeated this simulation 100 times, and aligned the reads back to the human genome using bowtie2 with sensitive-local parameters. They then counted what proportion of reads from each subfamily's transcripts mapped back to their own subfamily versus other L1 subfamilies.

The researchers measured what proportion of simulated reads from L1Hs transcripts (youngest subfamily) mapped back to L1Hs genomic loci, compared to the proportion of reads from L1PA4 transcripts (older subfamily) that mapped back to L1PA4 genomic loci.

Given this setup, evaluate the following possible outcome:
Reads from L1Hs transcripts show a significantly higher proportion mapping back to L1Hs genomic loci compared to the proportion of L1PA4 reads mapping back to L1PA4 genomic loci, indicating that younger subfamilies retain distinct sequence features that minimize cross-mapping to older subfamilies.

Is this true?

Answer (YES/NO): NO